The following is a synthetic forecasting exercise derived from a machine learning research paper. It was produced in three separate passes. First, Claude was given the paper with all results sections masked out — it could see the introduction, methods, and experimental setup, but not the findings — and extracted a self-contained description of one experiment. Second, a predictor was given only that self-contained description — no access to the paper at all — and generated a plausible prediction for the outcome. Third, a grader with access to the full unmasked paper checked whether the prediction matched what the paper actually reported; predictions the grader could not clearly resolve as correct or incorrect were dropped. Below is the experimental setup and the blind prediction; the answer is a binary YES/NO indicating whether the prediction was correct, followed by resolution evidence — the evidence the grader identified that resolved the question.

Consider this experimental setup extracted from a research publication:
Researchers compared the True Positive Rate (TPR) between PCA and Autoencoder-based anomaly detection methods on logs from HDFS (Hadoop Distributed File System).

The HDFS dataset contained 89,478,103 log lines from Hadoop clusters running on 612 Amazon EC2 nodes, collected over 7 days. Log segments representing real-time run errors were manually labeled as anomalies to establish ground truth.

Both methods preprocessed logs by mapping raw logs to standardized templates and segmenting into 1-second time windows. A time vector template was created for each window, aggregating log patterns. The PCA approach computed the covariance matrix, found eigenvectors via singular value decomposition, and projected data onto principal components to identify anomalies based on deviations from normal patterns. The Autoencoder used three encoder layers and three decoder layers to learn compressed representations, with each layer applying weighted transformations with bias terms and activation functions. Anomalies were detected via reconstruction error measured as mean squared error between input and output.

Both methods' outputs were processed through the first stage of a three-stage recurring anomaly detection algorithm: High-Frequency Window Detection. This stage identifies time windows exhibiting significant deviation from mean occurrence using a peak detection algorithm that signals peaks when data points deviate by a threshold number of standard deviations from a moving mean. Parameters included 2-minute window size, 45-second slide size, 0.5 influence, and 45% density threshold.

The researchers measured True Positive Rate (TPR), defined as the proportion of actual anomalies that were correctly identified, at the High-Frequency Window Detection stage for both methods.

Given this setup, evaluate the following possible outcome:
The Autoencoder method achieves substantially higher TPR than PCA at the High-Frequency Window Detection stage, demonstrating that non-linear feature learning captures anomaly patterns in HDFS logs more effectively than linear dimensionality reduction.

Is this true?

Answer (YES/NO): NO